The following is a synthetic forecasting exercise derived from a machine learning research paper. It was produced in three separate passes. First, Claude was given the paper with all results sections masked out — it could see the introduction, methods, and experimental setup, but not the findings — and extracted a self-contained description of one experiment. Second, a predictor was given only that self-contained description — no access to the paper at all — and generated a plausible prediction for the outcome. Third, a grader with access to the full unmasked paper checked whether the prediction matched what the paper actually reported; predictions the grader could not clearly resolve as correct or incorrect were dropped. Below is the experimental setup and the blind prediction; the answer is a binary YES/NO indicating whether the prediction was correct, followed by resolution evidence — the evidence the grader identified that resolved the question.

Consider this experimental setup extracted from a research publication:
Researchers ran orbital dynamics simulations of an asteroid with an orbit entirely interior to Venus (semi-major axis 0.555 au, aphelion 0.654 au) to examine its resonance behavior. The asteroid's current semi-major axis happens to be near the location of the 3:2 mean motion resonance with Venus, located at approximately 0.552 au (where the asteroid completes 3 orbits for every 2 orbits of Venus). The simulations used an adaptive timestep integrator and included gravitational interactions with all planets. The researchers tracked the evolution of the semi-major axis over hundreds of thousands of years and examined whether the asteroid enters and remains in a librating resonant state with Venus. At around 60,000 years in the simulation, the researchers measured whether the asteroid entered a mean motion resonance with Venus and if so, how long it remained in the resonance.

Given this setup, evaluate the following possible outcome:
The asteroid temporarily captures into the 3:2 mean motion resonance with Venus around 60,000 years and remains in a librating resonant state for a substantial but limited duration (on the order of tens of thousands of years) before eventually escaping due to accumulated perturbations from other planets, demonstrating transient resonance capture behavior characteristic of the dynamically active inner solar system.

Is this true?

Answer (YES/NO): NO